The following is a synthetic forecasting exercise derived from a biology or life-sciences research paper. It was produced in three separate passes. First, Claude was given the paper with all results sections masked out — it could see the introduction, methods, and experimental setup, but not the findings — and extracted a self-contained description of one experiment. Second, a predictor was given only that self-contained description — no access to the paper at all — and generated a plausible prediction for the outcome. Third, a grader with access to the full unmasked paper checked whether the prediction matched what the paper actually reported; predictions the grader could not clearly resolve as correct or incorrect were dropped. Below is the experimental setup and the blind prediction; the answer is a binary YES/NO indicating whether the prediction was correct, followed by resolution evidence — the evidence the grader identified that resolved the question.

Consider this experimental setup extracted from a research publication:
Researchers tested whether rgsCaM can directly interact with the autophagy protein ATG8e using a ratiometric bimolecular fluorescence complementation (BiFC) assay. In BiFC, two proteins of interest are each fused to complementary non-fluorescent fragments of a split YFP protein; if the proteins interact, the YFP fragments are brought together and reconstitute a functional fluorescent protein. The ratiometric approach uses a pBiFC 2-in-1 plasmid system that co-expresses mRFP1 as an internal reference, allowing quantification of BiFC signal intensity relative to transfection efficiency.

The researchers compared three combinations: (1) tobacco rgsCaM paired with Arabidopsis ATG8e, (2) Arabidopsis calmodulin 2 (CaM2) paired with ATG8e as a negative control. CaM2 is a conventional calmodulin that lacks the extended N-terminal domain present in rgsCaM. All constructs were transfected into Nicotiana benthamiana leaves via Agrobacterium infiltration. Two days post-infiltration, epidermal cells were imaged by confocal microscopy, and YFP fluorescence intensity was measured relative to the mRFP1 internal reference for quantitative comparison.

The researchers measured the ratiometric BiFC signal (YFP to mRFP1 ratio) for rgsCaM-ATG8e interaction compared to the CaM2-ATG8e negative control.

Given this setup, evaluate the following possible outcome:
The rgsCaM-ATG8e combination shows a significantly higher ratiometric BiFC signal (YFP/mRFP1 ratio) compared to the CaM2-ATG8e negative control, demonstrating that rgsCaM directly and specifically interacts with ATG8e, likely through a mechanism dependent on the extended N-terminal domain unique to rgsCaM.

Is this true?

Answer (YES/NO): YES